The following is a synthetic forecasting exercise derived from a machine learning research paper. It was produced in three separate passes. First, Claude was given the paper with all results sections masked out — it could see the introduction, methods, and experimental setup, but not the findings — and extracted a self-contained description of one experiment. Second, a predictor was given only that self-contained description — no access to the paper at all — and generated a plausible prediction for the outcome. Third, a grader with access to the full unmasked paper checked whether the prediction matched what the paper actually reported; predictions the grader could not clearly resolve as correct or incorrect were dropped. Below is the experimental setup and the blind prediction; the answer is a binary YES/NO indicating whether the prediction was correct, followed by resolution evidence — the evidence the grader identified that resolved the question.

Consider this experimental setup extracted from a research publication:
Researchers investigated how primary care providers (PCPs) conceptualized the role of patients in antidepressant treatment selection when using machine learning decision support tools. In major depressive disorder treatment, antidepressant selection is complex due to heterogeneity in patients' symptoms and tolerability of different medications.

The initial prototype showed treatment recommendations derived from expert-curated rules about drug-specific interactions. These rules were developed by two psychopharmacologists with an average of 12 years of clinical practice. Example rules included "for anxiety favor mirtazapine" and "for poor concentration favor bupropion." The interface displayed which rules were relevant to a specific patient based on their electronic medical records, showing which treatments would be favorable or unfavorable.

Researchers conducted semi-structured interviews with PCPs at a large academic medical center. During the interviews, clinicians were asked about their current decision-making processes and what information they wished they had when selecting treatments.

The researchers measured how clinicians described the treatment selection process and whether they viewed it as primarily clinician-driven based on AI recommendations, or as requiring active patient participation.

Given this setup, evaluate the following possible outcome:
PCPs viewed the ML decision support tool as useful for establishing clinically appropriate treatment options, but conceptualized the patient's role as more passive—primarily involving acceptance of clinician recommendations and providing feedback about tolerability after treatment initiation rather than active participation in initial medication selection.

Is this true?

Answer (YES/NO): NO